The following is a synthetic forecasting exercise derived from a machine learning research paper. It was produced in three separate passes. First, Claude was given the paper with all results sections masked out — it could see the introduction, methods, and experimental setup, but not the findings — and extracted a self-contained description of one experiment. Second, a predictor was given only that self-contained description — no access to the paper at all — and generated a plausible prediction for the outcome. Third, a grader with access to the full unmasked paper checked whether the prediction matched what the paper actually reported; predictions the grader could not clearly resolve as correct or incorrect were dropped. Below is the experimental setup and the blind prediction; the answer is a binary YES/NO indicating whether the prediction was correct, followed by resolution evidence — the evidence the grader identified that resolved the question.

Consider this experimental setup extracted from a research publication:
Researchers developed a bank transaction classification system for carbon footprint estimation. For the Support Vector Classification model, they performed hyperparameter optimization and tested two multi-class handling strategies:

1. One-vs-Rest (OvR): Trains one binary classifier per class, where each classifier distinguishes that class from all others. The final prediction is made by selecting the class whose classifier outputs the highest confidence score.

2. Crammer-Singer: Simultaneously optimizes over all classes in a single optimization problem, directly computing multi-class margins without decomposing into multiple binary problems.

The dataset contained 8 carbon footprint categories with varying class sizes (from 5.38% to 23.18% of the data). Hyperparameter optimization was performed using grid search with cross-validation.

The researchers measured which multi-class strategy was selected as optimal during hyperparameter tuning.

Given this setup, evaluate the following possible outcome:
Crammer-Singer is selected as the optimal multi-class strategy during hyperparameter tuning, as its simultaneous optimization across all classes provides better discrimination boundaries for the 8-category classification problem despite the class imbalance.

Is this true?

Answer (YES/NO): YES